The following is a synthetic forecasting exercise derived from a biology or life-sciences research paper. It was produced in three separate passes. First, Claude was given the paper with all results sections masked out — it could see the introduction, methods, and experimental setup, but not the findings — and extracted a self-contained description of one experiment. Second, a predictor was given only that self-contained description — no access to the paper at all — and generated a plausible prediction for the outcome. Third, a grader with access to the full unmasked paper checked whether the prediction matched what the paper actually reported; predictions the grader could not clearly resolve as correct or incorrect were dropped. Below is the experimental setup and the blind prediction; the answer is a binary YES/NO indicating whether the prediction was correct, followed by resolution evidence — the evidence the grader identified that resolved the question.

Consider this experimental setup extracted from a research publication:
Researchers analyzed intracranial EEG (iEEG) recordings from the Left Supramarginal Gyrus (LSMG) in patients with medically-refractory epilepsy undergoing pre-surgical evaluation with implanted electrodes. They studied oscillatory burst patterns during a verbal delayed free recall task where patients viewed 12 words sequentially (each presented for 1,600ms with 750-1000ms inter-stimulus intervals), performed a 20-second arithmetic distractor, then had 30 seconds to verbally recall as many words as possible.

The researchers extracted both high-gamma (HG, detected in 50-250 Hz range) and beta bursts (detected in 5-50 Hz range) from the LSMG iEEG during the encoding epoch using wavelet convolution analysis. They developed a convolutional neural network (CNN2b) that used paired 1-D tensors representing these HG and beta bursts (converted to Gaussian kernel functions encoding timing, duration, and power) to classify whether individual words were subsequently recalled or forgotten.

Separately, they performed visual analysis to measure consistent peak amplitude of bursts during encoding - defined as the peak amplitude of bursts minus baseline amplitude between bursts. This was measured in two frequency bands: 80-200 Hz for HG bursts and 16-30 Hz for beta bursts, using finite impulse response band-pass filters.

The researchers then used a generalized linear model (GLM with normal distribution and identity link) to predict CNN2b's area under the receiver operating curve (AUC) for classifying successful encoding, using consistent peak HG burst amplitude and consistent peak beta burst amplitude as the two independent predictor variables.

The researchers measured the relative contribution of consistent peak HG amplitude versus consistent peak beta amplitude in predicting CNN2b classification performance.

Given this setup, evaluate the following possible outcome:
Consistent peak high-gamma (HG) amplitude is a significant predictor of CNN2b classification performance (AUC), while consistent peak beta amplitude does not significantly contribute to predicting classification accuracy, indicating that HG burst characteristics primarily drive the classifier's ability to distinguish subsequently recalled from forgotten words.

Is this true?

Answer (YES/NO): YES